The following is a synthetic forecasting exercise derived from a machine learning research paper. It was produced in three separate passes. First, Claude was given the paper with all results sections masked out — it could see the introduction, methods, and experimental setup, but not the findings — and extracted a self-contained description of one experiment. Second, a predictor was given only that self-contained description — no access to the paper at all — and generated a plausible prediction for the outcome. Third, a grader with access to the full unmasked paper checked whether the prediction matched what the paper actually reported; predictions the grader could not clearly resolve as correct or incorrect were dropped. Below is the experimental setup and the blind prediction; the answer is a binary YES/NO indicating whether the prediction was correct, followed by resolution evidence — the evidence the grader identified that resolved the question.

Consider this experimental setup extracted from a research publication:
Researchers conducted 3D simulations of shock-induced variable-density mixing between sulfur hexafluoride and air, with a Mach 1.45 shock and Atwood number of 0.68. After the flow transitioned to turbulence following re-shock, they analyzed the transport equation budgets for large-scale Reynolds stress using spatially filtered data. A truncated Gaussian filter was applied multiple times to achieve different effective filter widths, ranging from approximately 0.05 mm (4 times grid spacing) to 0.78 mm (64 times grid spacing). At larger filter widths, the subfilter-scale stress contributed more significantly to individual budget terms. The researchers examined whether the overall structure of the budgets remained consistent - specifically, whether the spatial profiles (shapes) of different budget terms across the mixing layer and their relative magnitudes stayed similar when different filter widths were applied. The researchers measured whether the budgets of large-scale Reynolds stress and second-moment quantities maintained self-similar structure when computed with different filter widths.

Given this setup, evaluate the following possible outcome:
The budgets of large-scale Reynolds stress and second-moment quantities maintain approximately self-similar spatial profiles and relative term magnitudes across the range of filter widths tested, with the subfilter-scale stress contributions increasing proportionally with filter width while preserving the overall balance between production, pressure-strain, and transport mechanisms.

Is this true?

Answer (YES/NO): YES